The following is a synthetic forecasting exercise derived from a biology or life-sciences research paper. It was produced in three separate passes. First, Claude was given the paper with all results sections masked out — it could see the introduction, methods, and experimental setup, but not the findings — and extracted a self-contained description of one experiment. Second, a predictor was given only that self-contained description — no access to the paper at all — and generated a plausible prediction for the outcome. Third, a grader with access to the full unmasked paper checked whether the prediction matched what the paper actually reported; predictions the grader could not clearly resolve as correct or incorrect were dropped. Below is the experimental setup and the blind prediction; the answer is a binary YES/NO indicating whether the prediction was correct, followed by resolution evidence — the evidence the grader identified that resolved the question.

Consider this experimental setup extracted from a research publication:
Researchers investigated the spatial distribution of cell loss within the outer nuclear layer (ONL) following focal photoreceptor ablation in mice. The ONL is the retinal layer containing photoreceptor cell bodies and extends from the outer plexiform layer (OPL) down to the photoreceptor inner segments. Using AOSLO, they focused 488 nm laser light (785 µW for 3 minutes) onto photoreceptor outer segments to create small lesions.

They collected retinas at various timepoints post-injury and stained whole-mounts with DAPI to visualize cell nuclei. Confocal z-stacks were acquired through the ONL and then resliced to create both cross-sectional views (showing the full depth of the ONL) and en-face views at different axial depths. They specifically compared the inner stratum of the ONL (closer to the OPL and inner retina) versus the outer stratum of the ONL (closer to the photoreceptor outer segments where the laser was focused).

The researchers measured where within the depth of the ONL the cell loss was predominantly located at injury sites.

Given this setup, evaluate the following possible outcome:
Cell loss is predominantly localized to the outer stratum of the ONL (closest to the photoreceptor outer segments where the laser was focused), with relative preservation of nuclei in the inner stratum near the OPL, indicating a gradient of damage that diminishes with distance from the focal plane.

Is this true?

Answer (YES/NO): YES